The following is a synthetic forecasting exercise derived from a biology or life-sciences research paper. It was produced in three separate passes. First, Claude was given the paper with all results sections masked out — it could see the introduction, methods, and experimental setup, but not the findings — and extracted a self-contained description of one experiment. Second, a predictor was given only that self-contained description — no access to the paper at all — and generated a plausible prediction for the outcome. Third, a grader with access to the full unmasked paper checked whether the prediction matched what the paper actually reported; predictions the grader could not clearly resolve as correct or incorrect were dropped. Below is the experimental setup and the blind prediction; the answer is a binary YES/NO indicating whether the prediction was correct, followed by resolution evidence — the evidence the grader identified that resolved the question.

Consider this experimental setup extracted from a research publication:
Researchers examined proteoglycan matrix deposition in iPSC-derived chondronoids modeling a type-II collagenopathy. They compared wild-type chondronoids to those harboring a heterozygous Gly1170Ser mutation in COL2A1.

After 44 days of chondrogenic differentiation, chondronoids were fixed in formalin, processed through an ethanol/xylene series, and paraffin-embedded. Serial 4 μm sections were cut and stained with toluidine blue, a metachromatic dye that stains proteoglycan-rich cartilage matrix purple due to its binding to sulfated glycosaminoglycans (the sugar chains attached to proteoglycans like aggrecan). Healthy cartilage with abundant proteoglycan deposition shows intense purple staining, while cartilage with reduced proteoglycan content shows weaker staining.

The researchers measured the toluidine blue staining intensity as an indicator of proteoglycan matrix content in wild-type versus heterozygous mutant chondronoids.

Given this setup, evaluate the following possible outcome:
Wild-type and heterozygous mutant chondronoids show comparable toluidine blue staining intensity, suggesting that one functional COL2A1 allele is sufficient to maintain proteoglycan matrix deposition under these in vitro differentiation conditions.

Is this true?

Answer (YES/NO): YES